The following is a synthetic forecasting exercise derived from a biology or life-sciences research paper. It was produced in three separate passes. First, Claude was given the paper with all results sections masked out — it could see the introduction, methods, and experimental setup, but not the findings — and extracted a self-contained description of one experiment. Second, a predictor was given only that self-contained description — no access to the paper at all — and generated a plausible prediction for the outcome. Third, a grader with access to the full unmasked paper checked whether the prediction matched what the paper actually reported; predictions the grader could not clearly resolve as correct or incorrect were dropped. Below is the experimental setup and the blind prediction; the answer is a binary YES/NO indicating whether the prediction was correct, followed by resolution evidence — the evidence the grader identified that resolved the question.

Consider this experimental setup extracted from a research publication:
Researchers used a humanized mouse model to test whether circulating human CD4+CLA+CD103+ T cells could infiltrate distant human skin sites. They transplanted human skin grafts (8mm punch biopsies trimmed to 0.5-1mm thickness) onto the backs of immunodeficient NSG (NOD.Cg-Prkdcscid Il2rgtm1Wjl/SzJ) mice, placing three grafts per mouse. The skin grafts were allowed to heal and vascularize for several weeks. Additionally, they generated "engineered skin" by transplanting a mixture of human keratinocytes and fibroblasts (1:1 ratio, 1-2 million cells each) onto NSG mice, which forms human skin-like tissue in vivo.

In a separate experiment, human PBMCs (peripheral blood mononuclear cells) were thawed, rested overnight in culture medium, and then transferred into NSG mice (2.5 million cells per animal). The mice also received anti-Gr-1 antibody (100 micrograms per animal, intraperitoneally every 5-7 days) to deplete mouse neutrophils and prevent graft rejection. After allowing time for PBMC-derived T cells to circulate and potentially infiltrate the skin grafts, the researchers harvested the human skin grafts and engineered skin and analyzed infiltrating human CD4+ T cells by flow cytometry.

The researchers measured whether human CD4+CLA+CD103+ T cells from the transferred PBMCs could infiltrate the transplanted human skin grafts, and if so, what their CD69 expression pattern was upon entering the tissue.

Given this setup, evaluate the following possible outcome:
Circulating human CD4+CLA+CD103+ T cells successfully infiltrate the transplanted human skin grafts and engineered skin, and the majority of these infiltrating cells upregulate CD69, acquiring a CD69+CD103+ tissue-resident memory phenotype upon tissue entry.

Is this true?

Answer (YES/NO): YES